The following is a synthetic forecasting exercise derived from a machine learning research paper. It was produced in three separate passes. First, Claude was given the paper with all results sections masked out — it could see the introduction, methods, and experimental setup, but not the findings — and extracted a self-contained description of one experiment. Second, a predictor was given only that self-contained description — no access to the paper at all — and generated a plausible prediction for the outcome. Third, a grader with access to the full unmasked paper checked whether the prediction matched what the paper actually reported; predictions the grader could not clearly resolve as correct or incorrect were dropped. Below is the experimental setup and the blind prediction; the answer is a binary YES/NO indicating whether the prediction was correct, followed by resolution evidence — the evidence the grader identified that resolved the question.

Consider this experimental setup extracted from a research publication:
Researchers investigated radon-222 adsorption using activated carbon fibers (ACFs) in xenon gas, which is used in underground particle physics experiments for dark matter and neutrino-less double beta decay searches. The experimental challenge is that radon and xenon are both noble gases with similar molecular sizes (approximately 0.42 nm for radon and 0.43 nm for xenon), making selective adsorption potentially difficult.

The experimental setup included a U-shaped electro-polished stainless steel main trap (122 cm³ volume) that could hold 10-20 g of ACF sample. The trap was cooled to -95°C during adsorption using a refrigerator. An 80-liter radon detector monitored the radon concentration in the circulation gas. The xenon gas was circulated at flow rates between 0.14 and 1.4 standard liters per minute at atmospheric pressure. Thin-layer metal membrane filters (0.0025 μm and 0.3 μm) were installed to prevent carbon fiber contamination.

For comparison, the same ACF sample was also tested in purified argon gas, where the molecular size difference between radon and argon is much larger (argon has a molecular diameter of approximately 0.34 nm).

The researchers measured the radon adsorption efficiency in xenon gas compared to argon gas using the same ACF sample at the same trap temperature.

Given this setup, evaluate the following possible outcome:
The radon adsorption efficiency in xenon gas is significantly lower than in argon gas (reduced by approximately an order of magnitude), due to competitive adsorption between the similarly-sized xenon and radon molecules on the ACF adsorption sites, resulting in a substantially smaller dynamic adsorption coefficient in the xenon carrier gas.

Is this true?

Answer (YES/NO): NO